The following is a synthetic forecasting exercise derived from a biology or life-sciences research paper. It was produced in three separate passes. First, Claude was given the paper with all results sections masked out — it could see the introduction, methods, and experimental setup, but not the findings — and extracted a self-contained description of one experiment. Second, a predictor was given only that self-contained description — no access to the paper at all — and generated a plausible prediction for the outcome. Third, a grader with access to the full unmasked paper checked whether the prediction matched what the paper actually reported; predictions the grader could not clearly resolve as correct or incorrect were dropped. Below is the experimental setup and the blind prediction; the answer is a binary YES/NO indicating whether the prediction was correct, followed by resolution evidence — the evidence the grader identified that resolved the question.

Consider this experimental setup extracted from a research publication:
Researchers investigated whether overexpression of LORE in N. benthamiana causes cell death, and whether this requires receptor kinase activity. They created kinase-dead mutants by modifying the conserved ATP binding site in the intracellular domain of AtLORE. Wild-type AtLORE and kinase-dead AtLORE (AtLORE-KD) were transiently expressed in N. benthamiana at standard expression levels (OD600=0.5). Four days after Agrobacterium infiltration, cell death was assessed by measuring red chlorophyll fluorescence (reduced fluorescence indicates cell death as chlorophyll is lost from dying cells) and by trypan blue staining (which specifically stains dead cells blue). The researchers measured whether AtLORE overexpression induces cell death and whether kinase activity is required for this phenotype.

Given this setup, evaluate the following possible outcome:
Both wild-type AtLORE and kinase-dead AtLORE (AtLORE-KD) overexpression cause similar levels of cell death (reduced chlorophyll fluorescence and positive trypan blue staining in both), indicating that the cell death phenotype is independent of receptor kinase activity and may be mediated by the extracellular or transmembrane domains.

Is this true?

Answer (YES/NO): NO